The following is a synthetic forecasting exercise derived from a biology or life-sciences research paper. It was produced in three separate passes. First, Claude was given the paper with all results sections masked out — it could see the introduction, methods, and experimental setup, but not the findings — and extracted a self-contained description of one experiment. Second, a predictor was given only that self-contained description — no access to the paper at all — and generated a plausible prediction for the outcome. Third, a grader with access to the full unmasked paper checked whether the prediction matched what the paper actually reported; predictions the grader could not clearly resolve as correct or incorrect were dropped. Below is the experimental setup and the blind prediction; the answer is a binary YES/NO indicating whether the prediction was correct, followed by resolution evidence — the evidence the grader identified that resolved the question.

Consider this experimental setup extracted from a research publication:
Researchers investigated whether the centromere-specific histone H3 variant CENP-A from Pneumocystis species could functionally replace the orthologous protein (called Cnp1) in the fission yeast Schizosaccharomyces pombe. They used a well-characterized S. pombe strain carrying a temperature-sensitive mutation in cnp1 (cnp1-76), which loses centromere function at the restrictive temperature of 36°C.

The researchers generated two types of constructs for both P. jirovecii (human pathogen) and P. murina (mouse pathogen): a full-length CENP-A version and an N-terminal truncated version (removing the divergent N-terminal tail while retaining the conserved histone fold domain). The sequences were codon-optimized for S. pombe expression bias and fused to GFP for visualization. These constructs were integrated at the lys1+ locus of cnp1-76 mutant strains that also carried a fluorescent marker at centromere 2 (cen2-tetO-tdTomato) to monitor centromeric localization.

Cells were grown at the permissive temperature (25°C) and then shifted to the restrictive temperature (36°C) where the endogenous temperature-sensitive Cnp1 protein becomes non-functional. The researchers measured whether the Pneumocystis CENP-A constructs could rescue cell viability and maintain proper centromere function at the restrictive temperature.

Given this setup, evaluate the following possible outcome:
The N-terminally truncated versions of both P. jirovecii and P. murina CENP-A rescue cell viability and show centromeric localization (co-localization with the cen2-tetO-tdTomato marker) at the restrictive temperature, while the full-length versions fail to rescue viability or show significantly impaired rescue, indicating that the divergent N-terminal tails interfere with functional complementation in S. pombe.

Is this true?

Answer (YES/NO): NO